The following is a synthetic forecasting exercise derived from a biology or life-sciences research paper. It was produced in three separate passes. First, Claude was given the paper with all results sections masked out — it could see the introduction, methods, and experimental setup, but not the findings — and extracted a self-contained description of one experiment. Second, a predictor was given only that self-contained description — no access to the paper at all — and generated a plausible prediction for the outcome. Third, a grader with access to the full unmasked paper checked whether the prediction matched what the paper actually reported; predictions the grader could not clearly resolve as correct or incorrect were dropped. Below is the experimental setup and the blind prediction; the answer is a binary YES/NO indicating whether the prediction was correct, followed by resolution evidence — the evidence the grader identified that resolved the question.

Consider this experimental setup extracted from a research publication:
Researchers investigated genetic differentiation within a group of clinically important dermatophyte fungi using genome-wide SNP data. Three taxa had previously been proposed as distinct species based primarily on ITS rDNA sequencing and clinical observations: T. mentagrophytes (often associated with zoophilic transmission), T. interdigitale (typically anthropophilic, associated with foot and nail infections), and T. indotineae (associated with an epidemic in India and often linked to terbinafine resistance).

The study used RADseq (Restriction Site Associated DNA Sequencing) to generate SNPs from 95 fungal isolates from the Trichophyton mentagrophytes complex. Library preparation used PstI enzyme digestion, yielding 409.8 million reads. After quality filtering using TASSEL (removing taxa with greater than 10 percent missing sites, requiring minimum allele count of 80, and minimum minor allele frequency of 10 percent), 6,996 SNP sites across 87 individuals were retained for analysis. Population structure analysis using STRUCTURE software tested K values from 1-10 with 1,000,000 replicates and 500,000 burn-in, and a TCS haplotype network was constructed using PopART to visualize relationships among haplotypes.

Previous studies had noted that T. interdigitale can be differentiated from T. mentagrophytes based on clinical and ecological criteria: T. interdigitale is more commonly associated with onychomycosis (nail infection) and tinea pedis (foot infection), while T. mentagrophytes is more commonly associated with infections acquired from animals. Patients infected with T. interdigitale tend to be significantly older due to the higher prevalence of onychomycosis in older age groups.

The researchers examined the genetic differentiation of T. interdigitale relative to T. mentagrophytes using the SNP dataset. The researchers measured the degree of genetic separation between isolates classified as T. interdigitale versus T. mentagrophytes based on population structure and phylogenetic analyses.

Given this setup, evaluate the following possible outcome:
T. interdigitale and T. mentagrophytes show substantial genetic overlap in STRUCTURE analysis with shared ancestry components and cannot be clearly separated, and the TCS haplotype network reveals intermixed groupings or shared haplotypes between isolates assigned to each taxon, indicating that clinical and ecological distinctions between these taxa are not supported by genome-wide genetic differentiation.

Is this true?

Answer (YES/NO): NO